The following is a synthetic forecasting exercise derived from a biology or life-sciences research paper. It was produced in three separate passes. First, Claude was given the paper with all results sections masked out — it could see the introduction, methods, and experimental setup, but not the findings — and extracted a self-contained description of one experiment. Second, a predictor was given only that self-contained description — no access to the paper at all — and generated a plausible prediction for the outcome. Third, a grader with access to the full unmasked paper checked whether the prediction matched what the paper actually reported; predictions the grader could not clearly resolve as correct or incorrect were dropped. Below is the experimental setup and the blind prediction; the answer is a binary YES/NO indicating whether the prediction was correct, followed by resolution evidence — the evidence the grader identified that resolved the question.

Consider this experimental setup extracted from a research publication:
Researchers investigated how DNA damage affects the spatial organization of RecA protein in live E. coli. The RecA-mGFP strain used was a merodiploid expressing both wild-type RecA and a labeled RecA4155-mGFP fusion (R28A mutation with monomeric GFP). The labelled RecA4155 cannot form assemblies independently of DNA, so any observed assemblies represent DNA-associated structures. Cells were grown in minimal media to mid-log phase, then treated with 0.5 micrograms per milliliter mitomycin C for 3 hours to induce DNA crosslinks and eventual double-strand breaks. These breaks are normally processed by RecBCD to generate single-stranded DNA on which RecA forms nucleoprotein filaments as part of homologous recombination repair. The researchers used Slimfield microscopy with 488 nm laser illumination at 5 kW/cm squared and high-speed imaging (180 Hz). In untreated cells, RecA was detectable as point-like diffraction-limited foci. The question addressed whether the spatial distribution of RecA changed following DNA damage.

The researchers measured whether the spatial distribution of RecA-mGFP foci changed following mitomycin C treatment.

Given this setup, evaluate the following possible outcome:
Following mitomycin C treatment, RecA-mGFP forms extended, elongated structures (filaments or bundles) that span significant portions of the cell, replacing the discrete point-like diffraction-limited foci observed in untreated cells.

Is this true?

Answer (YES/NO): YES